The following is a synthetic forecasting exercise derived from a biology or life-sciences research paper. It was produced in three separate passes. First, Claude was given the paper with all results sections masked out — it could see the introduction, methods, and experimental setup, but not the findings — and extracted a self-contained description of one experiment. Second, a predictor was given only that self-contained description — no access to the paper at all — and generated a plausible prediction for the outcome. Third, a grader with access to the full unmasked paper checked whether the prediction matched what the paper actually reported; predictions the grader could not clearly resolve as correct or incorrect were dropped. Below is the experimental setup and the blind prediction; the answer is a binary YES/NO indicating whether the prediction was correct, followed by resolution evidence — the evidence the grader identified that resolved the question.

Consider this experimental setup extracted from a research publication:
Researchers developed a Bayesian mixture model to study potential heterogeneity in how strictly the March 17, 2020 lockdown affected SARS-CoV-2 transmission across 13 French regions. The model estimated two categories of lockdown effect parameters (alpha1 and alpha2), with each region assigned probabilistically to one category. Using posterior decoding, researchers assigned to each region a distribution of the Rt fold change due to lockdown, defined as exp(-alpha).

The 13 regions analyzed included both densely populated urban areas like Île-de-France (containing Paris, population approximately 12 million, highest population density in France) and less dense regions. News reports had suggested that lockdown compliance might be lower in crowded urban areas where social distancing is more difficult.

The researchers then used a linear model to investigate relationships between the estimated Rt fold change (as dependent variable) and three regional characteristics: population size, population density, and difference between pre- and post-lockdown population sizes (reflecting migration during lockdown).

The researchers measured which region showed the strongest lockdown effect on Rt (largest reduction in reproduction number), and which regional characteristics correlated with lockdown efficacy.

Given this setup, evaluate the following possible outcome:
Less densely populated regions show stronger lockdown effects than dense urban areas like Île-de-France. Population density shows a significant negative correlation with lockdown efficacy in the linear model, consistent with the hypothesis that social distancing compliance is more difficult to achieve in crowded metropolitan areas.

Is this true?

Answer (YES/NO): NO